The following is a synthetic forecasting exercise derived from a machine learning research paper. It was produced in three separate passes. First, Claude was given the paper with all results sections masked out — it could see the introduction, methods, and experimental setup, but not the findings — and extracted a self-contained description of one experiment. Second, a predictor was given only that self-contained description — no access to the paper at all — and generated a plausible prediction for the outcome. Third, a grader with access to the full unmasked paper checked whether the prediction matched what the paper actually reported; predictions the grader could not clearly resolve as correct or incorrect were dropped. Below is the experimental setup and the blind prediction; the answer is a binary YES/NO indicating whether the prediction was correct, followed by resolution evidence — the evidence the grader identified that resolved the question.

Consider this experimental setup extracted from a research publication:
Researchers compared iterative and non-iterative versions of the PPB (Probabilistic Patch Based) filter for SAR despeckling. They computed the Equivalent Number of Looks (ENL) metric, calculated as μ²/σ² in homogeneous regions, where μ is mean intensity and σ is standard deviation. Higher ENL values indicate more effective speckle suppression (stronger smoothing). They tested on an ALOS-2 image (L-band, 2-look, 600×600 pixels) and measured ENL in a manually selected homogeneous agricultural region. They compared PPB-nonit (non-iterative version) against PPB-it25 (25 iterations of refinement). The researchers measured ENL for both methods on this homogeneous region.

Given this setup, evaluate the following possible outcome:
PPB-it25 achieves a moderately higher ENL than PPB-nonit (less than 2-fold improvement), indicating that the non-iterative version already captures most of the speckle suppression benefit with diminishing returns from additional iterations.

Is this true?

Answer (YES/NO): YES